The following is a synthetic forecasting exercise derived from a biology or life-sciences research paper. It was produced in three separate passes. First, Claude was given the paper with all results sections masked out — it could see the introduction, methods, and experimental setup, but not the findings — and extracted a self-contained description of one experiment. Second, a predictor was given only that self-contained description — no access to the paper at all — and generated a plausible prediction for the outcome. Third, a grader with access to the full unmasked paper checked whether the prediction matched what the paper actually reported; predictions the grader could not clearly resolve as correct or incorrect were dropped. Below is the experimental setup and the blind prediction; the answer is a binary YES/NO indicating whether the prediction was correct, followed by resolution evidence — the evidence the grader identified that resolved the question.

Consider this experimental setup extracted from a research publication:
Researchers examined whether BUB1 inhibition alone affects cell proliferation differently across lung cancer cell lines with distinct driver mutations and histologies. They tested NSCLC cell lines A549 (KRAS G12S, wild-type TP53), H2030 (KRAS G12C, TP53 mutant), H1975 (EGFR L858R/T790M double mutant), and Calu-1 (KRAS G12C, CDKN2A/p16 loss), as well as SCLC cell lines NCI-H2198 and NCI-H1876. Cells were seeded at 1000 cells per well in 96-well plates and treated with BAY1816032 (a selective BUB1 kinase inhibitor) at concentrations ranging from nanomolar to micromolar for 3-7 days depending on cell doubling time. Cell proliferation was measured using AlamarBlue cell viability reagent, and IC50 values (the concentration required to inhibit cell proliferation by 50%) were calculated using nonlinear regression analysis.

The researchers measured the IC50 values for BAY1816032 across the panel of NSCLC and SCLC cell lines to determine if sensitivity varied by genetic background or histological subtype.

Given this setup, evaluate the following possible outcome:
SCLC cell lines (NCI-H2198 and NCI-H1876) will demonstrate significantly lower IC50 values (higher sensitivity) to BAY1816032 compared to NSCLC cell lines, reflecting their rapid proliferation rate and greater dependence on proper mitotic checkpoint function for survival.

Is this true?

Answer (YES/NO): NO